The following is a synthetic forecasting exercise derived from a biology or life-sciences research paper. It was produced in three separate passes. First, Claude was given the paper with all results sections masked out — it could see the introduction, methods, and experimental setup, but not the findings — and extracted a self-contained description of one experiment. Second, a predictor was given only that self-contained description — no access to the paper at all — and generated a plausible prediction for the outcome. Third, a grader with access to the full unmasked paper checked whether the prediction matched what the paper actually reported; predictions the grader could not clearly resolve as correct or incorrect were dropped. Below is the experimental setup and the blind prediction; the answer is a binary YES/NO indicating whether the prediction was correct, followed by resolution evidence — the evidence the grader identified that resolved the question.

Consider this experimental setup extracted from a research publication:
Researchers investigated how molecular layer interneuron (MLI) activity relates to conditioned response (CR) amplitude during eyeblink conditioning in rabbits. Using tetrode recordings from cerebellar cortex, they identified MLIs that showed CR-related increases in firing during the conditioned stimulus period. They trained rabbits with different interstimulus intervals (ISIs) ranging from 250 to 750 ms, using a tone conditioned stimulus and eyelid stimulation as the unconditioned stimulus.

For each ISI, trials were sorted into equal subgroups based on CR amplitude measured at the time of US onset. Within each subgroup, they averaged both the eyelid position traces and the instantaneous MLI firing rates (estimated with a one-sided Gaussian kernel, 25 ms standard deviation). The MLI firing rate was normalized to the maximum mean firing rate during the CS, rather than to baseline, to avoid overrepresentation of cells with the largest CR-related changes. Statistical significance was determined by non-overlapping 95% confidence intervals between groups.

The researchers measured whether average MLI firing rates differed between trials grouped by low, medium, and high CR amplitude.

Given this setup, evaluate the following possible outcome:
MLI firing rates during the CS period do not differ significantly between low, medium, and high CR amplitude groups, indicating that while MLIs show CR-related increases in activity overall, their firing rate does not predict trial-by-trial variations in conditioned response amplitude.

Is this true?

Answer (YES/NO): NO